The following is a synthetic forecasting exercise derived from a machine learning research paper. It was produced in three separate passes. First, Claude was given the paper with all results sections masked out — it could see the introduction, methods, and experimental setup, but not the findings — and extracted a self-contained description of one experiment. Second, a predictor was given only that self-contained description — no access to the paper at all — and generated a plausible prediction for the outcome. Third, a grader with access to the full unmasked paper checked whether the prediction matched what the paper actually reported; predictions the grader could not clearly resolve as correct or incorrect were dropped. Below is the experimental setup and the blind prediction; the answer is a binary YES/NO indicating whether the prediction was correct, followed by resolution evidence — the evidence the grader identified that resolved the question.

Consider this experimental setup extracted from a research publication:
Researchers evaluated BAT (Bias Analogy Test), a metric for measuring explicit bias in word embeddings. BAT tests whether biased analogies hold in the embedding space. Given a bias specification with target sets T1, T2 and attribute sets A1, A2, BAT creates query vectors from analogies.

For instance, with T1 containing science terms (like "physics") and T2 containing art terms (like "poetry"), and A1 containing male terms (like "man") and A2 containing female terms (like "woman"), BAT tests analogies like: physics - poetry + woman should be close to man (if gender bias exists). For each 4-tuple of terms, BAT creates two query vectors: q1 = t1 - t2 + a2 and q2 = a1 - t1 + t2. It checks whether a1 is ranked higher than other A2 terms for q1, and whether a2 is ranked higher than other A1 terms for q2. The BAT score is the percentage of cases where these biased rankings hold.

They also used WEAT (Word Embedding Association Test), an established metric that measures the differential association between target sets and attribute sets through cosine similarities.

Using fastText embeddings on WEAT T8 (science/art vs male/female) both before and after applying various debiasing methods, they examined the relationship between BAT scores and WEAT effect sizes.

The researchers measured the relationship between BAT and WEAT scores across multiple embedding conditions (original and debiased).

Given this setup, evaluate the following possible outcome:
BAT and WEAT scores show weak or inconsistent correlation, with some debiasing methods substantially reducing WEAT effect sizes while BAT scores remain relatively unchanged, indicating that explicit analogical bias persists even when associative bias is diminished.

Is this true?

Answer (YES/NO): YES